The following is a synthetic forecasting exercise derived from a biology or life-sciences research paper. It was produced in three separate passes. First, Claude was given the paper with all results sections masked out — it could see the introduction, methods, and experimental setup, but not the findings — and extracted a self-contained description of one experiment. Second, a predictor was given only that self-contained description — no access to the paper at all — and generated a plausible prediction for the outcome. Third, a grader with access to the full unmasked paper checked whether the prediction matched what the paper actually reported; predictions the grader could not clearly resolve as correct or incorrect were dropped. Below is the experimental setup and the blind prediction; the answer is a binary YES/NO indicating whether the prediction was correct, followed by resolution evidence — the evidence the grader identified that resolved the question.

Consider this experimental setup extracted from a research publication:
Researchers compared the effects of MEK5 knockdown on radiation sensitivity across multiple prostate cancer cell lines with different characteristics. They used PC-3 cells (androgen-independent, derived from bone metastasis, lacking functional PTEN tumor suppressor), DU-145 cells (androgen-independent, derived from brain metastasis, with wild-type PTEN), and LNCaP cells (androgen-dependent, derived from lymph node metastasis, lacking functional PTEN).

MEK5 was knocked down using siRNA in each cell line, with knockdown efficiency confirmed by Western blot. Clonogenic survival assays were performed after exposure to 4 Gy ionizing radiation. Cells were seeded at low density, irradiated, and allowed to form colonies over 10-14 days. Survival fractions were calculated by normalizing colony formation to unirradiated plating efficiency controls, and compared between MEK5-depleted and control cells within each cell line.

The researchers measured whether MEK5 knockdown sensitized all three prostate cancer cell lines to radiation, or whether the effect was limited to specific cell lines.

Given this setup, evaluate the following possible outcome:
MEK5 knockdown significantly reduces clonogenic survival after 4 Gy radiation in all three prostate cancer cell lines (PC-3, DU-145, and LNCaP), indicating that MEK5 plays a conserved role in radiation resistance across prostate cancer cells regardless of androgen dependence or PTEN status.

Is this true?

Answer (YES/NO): NO